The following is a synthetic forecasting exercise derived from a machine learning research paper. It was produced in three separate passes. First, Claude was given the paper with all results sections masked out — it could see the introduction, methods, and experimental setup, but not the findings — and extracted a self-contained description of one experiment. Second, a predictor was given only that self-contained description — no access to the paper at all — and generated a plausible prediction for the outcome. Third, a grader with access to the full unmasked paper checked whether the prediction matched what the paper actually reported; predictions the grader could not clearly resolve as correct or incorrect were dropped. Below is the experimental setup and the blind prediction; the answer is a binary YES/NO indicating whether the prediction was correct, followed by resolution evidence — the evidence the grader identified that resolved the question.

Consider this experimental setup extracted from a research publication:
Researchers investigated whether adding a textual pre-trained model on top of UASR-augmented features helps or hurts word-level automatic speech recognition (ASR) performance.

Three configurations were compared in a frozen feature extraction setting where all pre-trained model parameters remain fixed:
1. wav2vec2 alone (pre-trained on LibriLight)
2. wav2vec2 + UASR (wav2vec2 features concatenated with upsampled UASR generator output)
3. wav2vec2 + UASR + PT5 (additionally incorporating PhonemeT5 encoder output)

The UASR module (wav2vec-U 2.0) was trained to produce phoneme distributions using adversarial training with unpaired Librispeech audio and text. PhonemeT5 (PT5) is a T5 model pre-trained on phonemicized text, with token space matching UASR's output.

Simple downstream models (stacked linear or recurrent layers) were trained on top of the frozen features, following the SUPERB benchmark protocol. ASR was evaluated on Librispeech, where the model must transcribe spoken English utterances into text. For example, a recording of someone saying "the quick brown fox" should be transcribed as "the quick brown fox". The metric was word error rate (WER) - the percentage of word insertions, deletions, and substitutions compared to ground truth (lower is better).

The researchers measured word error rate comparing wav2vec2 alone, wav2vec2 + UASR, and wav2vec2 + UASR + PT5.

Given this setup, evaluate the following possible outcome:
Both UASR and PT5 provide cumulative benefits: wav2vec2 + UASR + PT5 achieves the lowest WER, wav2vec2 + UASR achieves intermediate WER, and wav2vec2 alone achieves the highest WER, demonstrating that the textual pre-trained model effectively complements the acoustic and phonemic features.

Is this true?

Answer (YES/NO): NO